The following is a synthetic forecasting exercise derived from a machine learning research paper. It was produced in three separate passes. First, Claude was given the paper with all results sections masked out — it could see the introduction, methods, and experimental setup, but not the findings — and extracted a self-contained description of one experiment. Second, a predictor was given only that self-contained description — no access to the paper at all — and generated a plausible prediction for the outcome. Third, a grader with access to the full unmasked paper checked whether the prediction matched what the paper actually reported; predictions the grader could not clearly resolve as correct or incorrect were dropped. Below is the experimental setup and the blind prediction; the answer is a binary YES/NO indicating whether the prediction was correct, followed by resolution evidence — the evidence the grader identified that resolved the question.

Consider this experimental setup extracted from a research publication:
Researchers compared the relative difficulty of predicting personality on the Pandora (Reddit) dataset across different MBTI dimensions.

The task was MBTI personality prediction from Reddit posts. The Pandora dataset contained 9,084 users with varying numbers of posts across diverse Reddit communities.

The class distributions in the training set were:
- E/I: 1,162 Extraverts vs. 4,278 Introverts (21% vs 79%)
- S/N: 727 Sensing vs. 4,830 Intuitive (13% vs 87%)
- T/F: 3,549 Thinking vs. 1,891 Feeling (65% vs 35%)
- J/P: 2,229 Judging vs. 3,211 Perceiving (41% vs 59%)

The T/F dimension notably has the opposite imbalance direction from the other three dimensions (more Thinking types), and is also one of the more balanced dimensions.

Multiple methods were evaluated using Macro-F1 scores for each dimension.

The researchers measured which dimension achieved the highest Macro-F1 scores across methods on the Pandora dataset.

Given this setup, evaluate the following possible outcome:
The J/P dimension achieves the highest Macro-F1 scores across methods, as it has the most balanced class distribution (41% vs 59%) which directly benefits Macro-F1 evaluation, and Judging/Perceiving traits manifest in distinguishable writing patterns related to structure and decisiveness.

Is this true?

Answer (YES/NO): NO